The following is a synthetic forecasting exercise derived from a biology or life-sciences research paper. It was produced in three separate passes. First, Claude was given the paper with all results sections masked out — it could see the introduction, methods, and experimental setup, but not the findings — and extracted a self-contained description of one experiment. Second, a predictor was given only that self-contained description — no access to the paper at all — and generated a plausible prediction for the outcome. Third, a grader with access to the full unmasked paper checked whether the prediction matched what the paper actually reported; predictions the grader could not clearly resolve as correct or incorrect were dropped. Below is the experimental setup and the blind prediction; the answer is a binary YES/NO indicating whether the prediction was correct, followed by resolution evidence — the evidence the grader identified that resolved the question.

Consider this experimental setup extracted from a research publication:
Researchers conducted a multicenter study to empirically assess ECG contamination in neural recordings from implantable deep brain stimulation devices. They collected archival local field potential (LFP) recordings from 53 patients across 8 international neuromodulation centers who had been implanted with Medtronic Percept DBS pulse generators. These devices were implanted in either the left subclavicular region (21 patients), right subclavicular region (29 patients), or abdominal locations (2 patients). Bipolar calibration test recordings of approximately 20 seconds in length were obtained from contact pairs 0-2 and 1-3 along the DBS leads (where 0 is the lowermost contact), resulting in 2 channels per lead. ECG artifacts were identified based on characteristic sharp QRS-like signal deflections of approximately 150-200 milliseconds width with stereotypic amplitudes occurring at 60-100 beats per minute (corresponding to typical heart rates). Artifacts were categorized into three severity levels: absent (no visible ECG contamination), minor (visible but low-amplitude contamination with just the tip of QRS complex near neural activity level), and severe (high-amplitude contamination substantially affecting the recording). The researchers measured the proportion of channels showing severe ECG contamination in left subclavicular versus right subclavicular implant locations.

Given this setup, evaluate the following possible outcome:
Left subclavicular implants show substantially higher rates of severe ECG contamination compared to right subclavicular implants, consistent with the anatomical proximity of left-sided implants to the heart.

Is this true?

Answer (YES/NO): YES